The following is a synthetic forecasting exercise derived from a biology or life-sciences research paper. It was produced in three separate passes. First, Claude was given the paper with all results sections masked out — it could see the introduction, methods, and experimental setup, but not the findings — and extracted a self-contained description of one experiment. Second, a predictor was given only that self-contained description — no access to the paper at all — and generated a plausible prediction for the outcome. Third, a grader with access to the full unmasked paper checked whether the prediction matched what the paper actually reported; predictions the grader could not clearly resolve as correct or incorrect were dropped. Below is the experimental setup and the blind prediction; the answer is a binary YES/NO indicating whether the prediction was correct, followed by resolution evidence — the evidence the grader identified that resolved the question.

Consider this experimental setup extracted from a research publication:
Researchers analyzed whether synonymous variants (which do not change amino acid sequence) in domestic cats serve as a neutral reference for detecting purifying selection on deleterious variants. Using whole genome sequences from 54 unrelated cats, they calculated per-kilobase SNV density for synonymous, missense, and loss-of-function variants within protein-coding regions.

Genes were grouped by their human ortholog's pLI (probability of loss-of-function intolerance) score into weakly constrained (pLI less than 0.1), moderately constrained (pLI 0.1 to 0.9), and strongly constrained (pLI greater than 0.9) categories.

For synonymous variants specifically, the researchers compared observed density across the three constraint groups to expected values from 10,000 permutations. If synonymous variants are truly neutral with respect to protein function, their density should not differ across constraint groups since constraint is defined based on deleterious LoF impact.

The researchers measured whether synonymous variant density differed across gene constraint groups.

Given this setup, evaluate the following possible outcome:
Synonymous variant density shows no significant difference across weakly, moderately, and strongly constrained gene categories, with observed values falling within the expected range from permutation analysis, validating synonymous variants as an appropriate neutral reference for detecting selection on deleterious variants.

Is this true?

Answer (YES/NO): NO